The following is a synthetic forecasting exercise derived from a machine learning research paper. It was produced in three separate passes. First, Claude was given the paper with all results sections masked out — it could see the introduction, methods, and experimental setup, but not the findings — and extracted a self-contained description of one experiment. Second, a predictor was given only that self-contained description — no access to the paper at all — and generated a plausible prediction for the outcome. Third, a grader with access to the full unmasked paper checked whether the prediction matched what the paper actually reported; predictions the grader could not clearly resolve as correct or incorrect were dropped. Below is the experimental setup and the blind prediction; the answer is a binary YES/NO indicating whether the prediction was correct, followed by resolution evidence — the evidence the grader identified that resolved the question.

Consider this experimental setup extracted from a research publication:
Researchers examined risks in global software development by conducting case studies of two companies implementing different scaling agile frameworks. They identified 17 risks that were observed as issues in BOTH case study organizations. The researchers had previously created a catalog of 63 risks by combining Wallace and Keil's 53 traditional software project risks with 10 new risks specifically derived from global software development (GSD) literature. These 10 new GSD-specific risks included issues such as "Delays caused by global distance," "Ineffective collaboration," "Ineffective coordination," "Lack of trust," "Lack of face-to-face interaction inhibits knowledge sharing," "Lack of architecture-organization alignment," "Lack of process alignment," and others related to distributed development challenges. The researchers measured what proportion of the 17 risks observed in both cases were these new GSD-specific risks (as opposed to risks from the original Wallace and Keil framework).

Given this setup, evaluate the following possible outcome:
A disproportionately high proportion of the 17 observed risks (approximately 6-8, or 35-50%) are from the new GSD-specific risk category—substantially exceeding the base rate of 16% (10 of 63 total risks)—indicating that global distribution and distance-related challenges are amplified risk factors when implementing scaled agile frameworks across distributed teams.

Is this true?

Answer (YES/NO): YES